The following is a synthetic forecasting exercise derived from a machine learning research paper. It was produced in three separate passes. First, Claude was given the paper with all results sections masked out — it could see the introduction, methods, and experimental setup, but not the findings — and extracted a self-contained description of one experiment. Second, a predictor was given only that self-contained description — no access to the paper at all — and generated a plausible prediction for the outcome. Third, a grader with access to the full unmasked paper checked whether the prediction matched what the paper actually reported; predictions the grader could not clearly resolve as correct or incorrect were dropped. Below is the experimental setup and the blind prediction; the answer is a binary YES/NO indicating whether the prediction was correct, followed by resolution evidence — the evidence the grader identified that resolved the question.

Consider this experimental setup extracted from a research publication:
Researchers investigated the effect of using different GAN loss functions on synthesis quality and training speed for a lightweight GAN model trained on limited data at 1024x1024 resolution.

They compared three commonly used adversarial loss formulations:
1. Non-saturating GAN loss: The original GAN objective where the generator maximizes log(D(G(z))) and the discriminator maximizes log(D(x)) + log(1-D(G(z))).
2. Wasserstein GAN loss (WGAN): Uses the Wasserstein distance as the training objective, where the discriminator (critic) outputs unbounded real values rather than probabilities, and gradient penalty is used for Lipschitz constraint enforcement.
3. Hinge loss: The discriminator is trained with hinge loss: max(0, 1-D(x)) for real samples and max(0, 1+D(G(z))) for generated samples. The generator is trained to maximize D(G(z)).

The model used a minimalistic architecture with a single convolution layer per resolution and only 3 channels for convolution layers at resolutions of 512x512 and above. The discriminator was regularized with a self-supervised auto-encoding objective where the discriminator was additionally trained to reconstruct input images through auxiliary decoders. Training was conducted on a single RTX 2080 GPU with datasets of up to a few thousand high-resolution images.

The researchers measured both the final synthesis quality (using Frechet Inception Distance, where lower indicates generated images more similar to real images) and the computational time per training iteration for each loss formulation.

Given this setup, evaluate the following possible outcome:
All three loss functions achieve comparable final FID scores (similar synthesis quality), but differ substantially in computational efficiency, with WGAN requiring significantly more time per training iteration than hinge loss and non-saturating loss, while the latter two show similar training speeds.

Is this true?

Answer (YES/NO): NO